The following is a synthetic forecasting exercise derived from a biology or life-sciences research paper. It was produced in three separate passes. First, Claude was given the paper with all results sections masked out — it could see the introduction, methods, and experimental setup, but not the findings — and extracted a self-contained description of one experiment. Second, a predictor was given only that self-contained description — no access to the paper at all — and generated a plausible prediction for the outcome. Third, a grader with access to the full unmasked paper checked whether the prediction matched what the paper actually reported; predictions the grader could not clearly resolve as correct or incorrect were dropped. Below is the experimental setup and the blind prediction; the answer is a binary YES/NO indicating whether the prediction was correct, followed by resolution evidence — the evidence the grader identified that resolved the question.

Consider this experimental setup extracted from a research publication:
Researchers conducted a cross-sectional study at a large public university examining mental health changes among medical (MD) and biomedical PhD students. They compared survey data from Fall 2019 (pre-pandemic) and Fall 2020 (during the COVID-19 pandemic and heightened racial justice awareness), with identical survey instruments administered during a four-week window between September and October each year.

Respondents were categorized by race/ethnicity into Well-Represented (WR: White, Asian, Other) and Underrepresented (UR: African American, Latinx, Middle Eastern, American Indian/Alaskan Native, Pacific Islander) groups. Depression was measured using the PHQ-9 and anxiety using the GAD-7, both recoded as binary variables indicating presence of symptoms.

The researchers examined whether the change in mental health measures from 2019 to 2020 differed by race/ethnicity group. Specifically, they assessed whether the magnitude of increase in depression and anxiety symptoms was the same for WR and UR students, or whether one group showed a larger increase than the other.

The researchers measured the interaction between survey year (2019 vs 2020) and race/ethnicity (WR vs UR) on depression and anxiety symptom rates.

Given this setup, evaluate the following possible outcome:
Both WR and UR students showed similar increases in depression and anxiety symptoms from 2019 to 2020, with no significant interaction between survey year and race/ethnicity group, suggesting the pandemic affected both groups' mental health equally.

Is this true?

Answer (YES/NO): NO